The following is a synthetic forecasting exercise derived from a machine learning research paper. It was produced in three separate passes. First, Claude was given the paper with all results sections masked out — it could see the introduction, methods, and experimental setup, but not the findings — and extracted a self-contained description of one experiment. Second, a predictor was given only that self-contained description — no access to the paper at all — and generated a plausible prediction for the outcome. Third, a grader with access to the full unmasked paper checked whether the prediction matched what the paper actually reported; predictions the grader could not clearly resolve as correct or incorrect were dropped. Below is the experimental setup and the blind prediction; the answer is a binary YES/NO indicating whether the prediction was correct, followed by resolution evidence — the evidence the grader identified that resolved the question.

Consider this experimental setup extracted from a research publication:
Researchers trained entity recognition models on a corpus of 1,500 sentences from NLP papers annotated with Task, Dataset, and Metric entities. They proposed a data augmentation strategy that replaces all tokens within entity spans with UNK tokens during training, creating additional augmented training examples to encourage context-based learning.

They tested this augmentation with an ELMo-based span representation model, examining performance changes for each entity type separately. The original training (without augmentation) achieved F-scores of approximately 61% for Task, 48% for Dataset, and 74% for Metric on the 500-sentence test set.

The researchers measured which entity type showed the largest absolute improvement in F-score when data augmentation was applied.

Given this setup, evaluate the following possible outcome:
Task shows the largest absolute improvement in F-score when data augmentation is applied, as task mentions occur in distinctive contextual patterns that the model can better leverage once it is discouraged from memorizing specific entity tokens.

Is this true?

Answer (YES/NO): NO